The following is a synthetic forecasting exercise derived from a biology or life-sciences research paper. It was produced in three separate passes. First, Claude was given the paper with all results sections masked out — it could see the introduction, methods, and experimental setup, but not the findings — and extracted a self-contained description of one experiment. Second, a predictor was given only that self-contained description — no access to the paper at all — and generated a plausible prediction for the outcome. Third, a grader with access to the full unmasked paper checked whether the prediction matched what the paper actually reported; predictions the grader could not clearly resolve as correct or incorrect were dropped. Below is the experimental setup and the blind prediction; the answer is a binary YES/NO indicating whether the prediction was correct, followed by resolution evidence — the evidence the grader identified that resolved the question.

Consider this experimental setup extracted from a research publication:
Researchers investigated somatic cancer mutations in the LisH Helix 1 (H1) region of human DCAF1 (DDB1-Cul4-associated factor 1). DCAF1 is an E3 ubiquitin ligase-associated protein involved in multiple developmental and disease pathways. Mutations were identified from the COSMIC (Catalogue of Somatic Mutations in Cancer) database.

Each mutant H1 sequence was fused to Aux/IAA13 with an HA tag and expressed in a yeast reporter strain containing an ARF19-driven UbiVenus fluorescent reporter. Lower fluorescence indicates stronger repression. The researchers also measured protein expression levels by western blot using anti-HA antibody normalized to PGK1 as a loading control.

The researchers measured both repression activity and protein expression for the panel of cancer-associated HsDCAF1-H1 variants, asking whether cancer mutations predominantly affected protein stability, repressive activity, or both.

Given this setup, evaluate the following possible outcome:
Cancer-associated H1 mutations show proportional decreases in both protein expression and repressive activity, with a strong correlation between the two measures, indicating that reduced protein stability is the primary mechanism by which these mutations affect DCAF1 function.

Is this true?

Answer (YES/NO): NO